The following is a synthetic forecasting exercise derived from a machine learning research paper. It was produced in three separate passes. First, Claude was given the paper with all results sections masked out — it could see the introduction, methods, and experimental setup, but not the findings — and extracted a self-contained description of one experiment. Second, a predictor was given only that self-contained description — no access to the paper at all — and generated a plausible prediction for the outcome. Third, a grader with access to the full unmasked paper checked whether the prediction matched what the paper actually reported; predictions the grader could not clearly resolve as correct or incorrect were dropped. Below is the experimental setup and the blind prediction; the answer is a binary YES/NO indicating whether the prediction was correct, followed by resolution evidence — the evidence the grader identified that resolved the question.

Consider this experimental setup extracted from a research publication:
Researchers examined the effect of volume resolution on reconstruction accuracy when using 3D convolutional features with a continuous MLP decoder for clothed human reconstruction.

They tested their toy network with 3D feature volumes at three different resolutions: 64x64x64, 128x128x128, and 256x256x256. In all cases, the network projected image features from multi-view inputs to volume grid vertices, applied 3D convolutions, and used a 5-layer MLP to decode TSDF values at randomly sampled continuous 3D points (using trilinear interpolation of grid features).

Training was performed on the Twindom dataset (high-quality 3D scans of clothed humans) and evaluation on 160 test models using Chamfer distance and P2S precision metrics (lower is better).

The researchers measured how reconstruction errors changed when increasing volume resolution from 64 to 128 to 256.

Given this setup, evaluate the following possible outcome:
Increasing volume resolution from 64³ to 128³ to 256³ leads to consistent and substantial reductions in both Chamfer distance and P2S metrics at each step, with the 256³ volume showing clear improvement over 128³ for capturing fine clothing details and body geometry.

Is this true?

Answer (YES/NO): YES